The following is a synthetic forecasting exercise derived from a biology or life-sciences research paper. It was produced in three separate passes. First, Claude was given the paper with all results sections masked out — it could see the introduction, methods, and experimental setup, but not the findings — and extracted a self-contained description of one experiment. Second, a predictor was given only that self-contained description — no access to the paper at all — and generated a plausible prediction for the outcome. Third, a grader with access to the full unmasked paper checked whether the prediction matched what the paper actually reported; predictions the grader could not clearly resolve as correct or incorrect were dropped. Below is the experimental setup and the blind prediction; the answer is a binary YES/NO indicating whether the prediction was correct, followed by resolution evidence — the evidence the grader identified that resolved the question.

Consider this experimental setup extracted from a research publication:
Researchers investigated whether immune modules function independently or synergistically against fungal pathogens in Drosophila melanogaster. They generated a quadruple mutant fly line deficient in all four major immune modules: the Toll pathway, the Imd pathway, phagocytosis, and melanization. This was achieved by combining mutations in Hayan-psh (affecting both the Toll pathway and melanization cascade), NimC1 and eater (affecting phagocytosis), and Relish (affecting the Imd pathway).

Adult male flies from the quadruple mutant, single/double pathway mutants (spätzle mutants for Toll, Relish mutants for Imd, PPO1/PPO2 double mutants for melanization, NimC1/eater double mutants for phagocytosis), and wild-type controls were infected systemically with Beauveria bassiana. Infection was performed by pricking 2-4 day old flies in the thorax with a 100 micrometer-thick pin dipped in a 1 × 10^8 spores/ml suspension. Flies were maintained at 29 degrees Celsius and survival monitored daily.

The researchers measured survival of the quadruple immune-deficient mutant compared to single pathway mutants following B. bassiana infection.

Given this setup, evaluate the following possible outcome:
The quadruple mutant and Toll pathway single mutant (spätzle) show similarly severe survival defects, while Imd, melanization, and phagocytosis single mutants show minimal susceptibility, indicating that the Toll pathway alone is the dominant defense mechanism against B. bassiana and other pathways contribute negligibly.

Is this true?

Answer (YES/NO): NO